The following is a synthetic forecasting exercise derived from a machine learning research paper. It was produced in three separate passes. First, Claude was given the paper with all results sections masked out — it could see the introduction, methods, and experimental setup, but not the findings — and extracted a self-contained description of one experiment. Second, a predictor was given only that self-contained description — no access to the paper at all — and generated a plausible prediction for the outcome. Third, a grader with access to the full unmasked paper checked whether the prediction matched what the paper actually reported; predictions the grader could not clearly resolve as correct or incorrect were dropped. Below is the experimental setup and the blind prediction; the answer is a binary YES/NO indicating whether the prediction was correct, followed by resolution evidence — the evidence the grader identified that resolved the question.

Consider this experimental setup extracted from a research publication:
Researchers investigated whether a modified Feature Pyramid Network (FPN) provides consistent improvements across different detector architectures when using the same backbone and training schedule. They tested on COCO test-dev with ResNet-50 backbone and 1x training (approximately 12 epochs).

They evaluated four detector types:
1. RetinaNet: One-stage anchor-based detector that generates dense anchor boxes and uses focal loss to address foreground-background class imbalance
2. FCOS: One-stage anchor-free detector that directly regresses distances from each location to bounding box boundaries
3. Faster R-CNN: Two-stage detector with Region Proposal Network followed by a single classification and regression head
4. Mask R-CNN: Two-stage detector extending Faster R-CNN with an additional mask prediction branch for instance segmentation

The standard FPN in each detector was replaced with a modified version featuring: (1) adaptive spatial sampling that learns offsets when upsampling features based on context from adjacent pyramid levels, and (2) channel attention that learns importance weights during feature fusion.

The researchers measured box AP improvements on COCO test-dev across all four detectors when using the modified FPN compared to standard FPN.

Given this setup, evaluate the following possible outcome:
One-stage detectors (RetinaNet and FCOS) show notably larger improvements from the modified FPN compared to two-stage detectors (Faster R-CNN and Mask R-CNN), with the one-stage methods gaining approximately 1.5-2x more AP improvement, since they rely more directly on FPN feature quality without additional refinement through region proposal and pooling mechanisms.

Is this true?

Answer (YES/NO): NO